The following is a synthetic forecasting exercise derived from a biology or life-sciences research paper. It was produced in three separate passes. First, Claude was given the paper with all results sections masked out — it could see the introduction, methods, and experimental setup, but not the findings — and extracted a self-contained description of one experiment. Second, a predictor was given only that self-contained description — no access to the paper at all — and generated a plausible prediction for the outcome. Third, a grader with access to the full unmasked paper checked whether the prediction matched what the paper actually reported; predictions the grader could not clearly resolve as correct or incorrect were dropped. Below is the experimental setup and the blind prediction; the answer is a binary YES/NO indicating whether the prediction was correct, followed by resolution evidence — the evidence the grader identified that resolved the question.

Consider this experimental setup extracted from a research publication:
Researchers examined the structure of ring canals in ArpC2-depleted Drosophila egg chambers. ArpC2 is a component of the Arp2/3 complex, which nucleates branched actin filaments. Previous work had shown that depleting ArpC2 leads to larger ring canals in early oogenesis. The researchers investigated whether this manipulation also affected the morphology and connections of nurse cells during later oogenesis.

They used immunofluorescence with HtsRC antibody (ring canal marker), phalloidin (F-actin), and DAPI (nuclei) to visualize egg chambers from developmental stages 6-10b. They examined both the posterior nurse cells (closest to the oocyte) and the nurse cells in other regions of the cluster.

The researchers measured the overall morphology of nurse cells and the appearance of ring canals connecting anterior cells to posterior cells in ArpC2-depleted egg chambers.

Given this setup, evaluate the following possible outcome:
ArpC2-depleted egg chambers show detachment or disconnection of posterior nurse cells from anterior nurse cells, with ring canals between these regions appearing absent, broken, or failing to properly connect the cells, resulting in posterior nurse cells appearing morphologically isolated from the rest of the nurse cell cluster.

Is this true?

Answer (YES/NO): NO